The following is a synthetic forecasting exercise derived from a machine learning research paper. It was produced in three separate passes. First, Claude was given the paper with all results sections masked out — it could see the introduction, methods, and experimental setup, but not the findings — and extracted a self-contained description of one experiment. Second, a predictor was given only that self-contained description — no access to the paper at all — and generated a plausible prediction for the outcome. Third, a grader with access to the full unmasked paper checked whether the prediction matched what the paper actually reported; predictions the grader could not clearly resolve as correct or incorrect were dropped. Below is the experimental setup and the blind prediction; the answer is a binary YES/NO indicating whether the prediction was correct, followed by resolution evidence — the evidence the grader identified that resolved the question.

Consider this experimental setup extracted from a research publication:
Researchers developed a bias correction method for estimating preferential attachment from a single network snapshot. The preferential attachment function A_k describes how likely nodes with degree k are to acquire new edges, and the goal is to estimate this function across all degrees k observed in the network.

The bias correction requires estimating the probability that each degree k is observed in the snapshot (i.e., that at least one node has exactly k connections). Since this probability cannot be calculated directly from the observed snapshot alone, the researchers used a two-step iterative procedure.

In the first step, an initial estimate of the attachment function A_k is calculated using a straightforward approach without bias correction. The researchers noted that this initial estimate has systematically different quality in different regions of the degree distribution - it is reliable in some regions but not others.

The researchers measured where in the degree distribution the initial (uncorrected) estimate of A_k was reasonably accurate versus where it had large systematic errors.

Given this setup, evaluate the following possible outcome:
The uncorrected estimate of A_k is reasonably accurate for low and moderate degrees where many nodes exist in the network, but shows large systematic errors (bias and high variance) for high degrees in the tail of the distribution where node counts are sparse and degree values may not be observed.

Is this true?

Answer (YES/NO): NO